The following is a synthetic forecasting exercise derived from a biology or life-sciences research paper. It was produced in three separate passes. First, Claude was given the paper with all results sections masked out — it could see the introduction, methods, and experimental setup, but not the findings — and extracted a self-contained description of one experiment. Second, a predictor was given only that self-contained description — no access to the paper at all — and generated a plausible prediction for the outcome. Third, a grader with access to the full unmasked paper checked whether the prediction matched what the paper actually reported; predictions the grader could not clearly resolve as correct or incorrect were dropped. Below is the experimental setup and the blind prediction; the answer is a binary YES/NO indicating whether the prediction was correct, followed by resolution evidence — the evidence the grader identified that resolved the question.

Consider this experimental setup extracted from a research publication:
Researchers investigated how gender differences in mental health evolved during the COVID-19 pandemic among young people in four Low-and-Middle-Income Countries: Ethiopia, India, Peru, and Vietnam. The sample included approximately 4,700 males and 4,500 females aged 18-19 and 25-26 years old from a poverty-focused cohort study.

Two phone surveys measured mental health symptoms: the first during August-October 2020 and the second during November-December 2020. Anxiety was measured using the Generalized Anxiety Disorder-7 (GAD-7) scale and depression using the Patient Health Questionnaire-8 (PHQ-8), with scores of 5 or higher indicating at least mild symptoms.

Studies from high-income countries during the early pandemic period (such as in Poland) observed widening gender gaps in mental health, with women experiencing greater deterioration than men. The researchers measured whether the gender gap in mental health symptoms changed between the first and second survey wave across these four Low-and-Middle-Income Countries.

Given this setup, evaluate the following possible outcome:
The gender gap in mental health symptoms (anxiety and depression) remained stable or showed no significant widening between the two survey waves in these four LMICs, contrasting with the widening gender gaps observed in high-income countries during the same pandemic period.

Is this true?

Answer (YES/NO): NO